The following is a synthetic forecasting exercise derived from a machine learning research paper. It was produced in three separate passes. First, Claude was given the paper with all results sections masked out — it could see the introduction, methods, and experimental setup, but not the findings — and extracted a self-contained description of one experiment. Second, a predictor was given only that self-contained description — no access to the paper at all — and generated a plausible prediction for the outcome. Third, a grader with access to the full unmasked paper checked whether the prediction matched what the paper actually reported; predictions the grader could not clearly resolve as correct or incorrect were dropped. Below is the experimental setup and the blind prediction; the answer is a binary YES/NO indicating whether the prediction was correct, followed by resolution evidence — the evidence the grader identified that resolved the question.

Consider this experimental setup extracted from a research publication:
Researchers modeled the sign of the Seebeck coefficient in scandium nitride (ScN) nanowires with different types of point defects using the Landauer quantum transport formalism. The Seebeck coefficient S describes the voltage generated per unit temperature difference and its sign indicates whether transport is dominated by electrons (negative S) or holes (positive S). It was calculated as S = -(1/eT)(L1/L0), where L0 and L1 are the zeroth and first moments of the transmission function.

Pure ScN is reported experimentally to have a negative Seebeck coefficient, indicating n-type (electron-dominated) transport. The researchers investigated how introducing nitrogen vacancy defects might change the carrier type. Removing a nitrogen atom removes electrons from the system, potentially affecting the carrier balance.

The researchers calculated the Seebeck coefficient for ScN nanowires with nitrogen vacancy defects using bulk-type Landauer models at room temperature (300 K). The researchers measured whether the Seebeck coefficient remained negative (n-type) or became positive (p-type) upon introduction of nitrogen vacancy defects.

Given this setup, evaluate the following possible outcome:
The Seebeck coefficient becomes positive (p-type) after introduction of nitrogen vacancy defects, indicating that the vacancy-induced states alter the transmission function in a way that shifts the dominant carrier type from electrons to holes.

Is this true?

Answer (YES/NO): NO